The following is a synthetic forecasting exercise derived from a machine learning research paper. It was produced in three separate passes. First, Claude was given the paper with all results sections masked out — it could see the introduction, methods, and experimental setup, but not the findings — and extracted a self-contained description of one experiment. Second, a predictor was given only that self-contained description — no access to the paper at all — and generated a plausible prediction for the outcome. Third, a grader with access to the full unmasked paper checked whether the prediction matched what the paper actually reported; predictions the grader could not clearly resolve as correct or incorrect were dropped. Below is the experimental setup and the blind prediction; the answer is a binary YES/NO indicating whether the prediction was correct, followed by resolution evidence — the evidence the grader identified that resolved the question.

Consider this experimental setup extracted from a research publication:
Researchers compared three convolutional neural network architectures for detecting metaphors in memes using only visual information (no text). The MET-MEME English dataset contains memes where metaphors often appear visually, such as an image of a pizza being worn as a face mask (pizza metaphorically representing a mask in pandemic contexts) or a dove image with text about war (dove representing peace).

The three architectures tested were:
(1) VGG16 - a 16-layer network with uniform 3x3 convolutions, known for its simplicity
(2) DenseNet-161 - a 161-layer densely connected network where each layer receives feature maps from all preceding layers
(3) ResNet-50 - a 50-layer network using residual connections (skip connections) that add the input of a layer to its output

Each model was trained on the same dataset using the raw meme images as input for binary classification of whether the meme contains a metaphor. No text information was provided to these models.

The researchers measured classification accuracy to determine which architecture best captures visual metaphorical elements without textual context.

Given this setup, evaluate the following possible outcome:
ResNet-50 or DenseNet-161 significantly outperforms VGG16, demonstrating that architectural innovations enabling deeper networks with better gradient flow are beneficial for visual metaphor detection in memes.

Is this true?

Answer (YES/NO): NO